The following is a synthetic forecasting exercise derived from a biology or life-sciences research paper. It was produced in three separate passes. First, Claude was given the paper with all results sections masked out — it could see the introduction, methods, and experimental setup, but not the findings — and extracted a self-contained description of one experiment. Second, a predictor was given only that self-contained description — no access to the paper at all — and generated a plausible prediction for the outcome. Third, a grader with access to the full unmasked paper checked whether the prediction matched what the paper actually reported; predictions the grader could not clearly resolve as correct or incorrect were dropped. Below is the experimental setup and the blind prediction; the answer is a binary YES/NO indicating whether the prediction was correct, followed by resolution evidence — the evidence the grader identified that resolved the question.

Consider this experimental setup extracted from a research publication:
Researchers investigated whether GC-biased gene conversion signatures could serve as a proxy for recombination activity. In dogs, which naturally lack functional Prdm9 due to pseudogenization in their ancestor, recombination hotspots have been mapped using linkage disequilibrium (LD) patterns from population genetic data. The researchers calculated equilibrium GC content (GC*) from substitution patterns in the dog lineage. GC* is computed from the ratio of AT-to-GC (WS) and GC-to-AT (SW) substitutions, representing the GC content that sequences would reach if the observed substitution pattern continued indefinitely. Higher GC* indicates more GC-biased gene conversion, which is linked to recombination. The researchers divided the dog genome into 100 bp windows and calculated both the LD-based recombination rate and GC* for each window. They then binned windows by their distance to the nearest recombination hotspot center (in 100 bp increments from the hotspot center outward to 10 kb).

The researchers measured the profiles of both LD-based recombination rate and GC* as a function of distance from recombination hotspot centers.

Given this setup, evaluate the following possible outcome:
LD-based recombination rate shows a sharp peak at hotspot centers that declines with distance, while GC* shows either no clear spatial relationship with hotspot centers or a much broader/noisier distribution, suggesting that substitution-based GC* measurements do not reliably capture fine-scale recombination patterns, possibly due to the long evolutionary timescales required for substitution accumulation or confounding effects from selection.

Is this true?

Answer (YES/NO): NO